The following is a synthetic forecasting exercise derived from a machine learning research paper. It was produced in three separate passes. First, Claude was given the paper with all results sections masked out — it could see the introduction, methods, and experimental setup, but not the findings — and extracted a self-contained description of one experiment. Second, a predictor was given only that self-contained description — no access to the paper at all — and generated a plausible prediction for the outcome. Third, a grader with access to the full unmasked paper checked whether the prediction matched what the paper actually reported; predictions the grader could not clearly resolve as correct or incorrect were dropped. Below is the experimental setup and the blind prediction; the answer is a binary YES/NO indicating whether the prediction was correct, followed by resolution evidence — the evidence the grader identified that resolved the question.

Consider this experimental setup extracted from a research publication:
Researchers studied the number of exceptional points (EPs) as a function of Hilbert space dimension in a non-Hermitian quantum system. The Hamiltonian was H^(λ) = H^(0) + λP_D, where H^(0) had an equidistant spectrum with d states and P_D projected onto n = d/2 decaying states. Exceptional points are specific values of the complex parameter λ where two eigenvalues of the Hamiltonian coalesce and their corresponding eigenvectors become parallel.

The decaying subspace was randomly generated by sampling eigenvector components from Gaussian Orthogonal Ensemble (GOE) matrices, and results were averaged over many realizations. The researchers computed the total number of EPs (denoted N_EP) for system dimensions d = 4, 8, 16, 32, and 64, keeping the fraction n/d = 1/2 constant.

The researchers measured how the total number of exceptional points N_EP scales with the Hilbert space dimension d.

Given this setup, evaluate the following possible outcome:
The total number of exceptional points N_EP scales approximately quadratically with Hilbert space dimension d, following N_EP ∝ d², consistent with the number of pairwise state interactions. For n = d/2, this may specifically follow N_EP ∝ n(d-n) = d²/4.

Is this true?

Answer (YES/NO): YES